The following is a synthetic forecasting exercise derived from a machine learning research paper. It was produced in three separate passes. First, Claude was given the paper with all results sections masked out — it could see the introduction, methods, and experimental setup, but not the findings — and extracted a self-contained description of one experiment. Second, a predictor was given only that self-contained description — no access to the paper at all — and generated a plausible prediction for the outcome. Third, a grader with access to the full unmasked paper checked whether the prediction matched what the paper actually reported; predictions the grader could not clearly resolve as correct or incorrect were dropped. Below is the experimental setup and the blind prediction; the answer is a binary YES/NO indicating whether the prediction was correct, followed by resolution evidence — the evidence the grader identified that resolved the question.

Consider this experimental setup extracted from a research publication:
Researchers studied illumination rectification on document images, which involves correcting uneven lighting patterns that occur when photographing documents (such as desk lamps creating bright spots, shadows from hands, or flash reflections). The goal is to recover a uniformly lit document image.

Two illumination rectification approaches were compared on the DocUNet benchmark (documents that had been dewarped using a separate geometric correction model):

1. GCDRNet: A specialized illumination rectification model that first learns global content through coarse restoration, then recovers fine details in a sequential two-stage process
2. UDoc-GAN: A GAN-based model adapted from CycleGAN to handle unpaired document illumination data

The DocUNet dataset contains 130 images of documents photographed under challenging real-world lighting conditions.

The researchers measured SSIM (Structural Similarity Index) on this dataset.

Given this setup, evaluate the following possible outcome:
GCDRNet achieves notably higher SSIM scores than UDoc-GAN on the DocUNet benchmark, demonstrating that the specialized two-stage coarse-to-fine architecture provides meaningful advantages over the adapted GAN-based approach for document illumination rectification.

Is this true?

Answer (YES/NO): YES